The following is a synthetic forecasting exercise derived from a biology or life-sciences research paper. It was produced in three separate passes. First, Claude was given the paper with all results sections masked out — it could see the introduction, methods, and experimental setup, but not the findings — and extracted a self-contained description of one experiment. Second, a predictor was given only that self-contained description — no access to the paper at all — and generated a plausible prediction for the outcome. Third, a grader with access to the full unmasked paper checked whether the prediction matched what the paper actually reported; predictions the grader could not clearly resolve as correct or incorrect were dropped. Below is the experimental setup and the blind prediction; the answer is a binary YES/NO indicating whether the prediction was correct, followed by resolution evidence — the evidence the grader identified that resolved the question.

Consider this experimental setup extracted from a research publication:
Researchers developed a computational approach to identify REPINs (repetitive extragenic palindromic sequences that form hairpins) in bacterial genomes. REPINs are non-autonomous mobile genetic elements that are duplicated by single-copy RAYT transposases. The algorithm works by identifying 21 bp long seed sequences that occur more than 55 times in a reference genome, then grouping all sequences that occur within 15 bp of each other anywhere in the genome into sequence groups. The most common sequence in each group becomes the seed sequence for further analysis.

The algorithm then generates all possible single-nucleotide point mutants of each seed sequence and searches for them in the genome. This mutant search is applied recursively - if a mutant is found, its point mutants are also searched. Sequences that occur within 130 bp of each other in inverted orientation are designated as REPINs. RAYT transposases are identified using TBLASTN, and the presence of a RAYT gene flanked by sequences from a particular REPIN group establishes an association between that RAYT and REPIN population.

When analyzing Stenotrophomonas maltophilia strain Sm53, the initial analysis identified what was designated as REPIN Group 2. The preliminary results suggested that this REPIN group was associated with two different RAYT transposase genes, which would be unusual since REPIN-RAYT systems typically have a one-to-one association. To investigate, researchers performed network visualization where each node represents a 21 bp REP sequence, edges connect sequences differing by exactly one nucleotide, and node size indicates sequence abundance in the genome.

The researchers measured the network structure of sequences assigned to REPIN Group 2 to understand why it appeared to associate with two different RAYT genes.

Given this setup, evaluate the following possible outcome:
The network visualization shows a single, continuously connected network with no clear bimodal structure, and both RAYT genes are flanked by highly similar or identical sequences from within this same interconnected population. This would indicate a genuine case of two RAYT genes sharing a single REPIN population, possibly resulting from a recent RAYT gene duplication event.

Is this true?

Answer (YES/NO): NO